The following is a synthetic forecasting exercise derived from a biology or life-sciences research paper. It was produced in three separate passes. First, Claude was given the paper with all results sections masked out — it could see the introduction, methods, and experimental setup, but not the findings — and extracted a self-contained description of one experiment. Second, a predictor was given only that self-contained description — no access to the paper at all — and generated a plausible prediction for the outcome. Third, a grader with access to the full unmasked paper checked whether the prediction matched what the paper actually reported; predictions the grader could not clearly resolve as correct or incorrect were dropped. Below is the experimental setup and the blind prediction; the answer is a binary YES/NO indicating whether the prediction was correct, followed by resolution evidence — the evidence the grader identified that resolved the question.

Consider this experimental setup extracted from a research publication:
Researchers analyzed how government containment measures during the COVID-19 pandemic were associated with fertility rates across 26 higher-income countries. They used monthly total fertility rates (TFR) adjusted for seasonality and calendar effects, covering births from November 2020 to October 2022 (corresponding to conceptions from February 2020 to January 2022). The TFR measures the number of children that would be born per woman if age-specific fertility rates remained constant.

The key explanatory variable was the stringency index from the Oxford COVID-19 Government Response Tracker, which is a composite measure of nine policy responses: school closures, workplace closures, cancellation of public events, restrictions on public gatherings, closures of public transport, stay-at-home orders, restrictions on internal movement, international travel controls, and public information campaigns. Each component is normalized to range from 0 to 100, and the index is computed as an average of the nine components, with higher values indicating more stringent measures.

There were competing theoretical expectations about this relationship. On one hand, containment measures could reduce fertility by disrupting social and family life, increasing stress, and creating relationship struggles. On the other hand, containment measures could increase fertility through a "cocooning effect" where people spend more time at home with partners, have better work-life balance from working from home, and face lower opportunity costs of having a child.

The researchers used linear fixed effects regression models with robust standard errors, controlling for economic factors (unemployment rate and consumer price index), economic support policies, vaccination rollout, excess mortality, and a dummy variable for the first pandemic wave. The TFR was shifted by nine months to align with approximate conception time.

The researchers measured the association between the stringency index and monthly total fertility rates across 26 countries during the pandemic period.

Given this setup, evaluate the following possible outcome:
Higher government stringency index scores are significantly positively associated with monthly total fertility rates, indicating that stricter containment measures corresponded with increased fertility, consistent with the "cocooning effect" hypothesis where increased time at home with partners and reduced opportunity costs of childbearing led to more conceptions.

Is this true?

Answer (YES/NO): YES